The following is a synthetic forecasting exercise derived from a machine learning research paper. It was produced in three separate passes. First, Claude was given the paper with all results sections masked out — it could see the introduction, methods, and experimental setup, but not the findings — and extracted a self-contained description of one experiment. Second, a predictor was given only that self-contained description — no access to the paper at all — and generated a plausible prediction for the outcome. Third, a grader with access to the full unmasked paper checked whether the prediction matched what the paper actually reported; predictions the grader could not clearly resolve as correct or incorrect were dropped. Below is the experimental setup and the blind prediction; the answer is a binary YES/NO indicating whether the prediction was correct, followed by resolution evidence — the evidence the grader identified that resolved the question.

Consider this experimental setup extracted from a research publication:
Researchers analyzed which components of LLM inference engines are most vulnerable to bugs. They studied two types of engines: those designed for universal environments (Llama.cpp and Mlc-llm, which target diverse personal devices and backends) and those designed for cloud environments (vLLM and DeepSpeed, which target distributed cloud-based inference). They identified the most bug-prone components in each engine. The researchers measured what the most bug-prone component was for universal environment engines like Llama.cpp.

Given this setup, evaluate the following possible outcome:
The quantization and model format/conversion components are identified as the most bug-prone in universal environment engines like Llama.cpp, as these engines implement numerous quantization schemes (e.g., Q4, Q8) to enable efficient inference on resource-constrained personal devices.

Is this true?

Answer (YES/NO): NO